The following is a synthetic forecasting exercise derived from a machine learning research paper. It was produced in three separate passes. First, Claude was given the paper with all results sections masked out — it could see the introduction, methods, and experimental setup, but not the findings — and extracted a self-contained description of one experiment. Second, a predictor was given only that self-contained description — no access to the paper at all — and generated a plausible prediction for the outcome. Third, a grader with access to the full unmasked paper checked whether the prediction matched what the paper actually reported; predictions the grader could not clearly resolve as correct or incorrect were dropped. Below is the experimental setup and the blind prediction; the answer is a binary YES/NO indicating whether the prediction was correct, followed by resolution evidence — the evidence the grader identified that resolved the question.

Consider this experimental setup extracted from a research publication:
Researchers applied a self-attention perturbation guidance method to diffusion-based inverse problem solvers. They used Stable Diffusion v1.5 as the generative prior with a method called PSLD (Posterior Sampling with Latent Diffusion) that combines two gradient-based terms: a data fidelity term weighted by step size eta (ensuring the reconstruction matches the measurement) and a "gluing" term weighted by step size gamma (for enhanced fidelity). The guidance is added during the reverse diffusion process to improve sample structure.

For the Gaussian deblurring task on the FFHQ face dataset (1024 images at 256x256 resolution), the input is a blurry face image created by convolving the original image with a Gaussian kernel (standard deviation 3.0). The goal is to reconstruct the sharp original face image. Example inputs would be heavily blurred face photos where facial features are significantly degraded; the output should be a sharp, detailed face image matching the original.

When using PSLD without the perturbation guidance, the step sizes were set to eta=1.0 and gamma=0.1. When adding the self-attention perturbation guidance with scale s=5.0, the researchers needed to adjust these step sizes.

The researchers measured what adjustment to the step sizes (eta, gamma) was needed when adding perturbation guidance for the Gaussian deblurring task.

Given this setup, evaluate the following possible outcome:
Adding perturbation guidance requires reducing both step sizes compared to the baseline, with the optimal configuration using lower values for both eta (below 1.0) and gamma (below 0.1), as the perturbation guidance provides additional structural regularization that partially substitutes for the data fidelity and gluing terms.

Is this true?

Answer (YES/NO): YES